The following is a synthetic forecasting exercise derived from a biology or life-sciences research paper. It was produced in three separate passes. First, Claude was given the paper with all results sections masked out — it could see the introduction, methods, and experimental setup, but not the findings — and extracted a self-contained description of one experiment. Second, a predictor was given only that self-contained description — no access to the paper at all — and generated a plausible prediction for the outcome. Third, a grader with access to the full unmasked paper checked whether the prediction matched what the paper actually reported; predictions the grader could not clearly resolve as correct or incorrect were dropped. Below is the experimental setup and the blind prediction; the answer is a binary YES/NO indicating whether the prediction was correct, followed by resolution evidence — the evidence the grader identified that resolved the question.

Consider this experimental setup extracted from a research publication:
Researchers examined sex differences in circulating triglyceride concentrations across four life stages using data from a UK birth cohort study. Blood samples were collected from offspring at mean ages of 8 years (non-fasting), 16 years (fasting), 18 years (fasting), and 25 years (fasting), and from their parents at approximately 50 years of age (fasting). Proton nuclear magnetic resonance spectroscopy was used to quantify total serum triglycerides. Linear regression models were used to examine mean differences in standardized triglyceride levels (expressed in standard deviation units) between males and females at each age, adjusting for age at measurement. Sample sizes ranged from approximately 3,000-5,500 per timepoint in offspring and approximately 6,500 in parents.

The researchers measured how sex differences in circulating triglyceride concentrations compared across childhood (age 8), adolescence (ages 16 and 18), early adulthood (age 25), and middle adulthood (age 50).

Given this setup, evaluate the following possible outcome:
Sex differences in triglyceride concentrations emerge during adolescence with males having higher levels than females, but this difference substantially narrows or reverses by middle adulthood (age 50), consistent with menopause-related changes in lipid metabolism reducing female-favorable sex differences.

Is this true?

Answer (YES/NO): NO